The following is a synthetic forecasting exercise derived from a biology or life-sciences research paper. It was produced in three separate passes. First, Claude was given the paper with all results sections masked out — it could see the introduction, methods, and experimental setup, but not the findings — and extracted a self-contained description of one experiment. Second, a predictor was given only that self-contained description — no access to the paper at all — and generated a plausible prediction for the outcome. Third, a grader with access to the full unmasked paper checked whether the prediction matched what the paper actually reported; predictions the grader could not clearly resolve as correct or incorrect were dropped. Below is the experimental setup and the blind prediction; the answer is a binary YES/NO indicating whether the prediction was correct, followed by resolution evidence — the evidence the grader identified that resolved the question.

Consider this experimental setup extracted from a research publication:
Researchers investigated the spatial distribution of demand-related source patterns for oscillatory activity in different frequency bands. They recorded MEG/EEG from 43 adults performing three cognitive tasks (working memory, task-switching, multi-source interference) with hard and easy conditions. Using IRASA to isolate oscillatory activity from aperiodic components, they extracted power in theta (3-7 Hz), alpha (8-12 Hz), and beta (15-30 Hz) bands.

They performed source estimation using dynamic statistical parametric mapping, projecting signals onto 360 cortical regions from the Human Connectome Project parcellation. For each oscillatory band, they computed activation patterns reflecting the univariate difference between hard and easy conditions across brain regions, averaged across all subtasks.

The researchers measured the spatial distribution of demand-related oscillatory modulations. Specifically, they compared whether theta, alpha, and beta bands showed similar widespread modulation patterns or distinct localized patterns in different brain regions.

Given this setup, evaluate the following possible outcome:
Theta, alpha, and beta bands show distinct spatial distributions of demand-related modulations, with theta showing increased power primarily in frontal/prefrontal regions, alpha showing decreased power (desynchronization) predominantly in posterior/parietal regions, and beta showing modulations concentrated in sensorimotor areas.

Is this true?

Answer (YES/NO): NO